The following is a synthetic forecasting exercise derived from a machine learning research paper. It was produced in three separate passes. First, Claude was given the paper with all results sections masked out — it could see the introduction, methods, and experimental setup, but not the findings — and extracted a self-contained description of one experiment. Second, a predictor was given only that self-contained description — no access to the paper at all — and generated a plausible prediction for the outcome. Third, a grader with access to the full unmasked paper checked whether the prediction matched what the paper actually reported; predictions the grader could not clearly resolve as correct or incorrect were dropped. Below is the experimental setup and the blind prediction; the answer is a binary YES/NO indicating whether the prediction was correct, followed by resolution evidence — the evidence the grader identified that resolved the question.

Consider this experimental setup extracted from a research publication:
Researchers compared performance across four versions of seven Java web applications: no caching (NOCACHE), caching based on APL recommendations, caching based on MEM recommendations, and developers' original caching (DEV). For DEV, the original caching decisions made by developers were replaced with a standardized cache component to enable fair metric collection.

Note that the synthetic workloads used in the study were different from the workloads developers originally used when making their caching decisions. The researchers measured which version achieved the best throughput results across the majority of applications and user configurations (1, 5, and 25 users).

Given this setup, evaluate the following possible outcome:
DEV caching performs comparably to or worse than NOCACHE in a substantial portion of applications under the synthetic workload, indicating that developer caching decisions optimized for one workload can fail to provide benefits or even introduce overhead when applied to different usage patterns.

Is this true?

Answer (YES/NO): NO